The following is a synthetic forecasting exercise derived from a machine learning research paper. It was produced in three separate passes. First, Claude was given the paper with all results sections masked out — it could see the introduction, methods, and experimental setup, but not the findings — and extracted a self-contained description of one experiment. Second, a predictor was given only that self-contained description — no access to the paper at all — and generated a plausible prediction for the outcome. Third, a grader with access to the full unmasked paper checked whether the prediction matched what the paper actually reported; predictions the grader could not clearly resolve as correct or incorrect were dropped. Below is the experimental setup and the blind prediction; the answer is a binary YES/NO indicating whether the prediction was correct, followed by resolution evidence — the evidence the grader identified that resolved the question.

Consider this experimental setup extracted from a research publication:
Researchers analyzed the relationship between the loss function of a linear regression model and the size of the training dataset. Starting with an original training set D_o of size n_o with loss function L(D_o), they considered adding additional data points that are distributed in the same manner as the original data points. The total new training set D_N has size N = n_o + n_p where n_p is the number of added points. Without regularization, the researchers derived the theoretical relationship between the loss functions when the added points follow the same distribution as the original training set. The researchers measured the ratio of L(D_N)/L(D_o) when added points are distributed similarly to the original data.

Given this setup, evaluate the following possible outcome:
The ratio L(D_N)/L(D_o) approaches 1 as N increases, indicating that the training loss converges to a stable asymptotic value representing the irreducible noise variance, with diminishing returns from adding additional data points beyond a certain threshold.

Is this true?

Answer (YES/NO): NO